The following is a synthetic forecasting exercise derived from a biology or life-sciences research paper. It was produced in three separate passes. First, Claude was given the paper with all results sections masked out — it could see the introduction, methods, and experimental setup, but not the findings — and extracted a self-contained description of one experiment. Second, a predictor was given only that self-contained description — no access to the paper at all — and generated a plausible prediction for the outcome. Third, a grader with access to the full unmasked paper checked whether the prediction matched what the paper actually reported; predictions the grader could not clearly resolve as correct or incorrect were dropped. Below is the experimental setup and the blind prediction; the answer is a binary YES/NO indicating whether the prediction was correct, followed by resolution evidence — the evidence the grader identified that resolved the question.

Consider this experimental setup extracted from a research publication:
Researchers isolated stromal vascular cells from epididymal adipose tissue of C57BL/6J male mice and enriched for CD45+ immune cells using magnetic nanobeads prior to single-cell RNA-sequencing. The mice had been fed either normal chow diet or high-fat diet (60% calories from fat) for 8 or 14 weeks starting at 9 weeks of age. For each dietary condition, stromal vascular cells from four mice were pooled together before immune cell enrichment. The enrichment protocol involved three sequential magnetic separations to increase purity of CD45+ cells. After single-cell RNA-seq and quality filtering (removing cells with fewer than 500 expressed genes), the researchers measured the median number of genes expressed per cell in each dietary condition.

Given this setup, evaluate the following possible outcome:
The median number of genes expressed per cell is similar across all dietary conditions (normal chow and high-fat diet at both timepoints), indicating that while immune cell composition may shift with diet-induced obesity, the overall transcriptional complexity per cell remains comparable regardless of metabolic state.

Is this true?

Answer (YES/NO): NO